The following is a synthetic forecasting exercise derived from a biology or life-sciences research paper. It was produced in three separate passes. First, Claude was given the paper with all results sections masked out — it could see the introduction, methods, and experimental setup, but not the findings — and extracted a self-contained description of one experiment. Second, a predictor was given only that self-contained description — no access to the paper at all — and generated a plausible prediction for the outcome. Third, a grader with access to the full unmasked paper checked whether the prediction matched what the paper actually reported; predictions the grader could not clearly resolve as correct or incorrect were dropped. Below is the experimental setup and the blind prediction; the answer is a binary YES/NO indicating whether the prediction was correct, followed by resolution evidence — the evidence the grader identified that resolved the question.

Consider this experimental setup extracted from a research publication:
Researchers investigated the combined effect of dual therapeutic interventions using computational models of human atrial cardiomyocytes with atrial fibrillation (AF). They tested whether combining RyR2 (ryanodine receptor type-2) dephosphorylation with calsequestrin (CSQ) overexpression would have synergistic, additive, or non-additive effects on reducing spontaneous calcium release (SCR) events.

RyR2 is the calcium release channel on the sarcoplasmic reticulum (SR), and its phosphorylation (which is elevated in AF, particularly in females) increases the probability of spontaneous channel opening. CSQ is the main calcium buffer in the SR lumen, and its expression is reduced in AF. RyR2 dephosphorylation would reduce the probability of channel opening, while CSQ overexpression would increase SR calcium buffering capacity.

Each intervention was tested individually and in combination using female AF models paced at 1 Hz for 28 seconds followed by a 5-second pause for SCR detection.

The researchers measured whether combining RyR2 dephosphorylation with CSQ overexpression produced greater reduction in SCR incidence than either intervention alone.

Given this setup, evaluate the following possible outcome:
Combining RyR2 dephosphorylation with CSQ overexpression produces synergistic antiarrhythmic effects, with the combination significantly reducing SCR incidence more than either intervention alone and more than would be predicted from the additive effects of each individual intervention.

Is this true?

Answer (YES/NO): NO